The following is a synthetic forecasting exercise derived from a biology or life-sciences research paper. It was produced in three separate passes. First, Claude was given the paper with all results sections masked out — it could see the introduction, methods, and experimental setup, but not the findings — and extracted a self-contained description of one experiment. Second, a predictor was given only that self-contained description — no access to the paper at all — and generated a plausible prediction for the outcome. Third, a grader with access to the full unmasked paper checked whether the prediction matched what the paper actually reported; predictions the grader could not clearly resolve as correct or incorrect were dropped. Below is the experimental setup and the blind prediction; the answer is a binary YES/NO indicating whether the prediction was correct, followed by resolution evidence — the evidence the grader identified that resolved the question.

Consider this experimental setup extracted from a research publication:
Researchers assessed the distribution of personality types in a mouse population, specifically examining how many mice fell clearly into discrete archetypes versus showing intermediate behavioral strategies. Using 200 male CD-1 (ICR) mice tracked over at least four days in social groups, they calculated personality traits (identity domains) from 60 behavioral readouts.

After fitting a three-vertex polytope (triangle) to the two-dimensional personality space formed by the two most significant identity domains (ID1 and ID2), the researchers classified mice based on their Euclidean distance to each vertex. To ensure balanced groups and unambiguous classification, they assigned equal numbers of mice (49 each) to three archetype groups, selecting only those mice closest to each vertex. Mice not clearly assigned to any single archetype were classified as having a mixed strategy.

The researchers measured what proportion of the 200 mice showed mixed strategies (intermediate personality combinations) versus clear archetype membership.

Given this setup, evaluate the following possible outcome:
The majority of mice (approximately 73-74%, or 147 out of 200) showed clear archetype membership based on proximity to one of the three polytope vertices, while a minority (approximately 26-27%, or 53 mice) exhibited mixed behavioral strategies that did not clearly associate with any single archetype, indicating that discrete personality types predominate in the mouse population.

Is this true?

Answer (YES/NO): NO